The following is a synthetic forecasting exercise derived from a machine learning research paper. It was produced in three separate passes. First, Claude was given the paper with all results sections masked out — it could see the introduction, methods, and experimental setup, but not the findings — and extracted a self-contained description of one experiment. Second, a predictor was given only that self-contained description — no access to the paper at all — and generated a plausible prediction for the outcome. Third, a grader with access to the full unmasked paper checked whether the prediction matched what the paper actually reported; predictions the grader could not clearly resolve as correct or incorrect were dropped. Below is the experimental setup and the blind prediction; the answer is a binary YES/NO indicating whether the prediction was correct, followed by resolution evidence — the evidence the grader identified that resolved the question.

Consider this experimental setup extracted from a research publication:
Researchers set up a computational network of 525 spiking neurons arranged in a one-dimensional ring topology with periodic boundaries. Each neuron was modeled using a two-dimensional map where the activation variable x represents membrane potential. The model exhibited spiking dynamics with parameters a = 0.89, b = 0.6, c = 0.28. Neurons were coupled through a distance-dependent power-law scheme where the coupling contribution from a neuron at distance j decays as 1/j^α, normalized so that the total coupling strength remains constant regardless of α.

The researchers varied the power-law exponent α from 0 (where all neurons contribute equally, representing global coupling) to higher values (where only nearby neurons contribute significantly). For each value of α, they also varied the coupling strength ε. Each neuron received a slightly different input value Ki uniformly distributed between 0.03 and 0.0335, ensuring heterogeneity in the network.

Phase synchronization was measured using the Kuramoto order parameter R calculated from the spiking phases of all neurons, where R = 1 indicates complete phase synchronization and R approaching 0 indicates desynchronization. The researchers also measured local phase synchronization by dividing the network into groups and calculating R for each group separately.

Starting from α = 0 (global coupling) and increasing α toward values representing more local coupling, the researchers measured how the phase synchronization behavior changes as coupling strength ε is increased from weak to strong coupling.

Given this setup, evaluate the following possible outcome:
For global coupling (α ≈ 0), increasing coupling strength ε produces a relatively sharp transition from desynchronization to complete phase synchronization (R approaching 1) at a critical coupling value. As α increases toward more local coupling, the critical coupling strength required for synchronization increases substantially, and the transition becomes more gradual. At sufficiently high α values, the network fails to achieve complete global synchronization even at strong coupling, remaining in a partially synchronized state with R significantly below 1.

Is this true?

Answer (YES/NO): YES